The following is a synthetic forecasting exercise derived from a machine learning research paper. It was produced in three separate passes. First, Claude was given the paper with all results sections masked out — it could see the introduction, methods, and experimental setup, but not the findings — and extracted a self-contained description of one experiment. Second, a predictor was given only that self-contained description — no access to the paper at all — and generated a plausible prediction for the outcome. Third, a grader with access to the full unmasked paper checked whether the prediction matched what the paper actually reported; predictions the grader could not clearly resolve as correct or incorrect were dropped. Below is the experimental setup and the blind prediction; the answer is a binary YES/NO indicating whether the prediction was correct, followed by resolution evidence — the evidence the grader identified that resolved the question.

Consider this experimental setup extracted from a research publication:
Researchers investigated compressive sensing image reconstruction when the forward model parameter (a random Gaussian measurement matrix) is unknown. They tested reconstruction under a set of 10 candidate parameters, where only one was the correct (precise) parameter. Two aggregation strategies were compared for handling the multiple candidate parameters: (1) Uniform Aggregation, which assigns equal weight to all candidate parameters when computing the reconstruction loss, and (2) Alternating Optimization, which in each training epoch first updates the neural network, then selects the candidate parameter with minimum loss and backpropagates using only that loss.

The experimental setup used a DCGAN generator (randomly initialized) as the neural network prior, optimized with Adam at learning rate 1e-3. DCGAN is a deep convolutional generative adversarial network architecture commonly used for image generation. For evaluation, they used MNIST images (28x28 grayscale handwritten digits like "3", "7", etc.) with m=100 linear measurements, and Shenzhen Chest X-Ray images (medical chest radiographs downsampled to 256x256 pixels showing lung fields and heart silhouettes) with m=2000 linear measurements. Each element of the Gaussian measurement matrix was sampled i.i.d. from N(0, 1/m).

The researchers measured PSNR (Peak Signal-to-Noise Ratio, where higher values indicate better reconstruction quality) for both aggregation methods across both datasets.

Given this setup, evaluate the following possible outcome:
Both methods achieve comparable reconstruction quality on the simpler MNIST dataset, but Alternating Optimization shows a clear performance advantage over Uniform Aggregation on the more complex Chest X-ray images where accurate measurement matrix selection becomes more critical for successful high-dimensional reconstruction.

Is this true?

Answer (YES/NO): YES